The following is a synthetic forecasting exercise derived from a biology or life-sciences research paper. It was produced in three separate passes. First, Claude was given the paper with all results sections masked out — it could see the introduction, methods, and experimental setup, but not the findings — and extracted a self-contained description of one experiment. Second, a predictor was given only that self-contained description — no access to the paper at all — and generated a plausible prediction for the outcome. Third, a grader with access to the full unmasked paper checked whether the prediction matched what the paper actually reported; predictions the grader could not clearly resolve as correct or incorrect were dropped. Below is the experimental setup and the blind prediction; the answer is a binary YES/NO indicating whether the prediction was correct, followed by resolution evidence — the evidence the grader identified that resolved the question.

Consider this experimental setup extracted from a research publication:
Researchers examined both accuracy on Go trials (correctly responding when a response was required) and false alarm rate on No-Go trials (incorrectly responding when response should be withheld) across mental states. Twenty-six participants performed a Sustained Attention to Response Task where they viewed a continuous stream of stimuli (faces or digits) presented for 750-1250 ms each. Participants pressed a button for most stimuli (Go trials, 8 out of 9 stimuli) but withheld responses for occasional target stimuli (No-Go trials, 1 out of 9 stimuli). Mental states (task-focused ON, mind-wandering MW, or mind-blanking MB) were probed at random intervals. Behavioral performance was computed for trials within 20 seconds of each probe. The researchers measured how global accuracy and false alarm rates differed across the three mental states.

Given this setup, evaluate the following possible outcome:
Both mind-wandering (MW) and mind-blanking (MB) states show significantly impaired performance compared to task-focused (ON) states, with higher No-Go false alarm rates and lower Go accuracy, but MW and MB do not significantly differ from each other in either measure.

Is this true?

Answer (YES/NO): YES